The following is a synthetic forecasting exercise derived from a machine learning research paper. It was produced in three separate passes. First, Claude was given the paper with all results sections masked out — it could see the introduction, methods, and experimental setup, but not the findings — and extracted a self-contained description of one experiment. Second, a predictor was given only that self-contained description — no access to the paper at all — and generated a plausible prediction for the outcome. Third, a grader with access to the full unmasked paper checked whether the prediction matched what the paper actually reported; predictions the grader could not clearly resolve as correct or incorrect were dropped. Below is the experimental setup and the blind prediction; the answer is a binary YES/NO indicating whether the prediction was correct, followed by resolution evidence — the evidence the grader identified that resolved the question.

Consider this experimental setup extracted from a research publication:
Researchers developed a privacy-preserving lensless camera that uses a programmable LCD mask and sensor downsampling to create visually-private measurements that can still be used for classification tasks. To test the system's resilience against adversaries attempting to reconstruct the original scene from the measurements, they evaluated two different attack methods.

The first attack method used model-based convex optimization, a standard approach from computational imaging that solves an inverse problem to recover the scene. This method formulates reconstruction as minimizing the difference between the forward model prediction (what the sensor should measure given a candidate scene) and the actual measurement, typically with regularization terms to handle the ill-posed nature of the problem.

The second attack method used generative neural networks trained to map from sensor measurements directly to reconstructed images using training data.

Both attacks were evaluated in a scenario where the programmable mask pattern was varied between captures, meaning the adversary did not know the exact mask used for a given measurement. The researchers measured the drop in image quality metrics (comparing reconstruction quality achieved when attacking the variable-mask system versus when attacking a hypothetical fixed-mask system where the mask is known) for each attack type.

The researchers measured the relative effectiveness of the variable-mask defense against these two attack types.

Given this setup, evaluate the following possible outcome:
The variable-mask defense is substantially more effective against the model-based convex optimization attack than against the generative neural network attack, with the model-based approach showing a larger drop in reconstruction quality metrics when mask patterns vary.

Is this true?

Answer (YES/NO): YES